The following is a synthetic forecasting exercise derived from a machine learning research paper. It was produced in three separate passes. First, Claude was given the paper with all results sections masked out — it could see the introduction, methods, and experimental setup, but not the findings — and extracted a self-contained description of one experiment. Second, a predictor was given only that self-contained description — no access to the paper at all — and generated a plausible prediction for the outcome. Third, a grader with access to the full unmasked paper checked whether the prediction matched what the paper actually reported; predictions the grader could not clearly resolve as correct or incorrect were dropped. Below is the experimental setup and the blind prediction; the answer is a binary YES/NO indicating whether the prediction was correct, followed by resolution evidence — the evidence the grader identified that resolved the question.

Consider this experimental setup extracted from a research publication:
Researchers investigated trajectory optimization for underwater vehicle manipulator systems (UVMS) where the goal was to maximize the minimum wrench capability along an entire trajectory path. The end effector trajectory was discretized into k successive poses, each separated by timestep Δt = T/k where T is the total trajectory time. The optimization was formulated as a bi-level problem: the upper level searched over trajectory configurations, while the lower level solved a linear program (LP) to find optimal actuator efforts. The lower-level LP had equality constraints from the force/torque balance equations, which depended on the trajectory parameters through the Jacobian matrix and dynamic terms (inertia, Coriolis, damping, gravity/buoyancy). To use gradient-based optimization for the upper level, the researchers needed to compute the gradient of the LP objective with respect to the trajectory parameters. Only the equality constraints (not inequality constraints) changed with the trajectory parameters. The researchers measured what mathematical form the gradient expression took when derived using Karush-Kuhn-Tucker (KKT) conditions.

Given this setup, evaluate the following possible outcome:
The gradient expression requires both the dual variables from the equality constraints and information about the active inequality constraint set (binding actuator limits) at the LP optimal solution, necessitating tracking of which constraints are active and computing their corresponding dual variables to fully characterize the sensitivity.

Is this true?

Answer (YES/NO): NO